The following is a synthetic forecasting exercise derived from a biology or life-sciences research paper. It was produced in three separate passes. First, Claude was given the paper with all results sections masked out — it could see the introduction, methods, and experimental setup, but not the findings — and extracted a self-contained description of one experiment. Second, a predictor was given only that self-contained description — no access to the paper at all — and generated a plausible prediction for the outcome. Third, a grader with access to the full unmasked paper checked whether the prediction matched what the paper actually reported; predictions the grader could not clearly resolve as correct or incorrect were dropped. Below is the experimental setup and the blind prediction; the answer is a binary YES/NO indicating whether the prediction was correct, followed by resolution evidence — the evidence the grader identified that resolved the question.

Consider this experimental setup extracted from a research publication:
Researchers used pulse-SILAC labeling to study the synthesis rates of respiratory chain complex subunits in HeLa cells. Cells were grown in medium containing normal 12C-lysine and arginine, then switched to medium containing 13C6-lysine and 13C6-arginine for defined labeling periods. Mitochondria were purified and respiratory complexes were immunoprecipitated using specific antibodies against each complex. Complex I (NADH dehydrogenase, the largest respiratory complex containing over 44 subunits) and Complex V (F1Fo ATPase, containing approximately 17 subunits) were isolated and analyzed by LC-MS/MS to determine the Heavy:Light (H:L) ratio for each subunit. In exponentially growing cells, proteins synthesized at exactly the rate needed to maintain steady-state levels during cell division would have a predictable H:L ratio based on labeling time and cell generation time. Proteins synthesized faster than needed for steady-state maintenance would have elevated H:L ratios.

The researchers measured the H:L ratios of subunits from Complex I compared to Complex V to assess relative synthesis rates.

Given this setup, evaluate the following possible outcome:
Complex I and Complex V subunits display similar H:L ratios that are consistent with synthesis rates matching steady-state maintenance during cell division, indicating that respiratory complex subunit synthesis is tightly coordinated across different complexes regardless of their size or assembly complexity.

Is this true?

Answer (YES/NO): NO